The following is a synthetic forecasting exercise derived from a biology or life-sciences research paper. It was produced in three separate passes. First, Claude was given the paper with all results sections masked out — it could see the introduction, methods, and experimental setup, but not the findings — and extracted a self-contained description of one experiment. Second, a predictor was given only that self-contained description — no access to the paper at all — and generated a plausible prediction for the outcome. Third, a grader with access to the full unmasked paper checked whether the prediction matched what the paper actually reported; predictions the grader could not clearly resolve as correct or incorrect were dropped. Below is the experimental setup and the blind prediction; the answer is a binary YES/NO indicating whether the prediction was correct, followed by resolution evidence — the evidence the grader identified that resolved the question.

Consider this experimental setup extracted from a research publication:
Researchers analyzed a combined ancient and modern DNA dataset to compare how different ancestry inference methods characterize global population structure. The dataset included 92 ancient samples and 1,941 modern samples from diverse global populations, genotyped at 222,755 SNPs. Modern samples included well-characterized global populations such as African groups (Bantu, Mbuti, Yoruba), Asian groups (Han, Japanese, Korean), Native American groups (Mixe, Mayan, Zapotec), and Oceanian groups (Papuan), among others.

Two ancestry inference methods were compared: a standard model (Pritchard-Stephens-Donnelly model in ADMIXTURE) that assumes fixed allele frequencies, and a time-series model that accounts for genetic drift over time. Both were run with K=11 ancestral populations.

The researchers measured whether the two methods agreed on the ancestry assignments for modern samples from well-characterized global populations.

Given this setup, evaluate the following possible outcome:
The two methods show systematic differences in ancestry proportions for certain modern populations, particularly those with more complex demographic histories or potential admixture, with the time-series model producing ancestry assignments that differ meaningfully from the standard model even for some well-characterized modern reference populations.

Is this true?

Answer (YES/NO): NO